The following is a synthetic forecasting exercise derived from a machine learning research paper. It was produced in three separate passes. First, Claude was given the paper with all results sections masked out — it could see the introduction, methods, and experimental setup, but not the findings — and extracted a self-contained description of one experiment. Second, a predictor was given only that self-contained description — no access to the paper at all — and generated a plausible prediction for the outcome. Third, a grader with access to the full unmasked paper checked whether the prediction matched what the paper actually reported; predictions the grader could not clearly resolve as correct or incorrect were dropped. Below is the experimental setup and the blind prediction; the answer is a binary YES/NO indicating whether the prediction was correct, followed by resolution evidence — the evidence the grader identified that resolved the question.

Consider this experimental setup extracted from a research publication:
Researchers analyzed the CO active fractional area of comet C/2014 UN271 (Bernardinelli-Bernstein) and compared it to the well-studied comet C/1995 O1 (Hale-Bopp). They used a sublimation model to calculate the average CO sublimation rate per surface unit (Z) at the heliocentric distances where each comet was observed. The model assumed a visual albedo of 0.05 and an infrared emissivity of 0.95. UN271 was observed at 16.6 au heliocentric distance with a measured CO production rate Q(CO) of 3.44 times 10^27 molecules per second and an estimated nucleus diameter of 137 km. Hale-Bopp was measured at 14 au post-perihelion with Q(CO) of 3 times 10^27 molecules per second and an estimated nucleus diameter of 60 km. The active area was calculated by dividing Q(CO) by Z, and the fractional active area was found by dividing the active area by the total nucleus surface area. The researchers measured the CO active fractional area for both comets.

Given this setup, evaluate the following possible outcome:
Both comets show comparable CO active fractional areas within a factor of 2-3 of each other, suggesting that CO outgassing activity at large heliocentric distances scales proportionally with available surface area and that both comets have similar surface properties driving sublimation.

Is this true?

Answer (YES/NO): NO